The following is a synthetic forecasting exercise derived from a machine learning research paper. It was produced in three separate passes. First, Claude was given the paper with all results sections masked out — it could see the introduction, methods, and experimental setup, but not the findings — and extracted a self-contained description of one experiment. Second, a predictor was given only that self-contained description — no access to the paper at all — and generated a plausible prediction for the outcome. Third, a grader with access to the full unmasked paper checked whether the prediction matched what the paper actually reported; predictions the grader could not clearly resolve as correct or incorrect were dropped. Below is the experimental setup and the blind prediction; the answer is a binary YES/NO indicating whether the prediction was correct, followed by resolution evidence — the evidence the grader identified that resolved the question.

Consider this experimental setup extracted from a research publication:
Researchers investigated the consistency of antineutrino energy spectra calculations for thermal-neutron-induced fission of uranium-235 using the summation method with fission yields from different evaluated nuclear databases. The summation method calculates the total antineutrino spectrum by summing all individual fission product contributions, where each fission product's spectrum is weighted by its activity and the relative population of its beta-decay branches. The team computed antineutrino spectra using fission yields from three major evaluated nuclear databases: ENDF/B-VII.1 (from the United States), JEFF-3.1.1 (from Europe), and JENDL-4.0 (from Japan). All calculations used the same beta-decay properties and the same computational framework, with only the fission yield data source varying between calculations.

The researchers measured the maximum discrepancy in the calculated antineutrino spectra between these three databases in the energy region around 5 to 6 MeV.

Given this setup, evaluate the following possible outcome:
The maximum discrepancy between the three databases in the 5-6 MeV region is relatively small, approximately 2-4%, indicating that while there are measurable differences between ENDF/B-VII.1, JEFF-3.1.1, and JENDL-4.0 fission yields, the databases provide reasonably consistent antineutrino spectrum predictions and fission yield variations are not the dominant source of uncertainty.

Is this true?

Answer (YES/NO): NO